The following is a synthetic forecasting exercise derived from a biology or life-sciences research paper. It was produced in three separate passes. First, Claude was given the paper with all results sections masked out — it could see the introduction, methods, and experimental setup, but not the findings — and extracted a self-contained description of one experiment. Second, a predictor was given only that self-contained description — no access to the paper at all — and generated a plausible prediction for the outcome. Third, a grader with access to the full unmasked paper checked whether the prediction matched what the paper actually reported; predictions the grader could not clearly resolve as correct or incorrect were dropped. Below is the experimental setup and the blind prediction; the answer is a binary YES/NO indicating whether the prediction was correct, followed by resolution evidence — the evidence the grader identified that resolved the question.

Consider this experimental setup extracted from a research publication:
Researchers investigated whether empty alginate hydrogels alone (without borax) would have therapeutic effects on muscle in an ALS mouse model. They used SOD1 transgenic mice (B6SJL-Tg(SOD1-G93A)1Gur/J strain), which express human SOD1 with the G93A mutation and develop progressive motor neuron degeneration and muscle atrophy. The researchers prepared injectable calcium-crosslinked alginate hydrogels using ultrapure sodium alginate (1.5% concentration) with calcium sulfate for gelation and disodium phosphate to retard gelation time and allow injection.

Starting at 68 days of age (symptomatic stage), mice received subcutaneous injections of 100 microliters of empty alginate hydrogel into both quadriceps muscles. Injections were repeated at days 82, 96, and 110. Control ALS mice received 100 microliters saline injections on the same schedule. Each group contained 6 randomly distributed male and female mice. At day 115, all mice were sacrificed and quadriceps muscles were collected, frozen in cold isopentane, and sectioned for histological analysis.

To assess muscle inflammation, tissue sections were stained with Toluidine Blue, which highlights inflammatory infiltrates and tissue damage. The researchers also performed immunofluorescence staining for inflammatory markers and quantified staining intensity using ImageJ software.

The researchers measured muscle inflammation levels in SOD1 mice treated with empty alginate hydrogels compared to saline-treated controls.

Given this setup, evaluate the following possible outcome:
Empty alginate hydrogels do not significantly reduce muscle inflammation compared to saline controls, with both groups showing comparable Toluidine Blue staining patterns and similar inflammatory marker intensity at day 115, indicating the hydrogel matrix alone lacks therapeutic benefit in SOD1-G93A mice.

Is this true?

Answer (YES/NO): YES